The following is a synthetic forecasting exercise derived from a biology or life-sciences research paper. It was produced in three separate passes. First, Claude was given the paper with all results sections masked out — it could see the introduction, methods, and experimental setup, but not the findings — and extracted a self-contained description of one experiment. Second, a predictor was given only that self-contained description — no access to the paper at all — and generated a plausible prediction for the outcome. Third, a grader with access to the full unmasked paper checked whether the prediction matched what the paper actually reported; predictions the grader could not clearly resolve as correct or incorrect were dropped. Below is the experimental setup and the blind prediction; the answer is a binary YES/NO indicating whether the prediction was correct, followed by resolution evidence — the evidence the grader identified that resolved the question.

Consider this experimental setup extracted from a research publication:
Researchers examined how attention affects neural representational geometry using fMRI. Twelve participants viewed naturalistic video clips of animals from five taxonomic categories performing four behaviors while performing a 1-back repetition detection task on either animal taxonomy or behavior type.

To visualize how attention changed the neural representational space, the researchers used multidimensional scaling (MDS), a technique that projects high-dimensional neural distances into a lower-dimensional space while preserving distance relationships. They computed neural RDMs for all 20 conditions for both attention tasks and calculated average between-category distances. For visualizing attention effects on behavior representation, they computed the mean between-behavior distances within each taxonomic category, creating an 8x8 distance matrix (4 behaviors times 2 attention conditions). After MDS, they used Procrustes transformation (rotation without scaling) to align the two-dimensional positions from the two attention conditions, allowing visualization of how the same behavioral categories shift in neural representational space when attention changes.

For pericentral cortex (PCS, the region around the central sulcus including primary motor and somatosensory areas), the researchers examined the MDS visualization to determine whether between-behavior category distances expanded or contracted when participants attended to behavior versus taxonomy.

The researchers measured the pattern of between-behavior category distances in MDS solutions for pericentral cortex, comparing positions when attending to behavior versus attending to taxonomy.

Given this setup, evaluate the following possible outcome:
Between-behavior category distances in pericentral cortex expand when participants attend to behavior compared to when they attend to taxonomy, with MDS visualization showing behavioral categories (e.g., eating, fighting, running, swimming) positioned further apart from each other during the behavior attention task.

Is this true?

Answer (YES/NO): YES